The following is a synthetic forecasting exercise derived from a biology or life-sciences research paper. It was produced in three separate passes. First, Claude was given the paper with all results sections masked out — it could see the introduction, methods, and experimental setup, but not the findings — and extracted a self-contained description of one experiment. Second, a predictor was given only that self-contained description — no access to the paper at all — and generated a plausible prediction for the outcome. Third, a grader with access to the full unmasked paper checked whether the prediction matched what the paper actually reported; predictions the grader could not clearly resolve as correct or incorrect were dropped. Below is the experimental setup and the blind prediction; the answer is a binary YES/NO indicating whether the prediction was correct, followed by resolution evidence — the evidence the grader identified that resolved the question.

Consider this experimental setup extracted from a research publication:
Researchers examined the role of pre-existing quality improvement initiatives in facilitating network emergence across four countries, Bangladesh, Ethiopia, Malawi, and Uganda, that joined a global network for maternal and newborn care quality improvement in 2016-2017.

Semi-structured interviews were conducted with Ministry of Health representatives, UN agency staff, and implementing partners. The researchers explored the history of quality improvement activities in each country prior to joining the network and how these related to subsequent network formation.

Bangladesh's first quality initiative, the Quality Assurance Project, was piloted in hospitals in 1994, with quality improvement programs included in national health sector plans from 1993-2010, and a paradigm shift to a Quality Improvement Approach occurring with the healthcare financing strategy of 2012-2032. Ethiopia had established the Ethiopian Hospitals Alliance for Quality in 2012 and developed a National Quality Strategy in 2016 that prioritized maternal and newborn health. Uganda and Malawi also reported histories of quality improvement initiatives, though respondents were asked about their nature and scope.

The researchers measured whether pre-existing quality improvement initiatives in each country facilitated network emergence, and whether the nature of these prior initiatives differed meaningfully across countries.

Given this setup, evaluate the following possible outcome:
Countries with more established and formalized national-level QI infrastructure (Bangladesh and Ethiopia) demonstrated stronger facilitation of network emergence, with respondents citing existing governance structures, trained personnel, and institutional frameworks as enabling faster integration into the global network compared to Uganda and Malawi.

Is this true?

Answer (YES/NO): YES